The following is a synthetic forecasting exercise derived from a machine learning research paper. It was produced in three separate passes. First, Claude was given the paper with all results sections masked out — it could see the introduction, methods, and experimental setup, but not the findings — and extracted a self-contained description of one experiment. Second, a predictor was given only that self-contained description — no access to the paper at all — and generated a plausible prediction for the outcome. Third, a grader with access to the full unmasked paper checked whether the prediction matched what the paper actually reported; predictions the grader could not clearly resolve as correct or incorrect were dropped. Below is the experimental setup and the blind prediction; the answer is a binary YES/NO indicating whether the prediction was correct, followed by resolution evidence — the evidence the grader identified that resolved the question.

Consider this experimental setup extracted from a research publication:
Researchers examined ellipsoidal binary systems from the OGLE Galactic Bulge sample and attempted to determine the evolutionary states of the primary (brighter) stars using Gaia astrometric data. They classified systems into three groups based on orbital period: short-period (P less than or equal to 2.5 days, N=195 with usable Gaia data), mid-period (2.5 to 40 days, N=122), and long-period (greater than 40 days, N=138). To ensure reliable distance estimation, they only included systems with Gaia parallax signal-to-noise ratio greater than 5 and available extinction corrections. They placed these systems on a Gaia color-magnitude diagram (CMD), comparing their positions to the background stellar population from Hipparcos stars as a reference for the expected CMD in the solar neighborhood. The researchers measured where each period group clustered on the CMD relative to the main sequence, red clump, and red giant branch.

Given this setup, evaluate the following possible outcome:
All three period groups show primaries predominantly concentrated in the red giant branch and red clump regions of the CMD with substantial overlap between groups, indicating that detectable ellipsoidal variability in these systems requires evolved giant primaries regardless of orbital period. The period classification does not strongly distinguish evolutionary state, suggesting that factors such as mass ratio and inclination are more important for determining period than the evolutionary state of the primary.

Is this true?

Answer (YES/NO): NO